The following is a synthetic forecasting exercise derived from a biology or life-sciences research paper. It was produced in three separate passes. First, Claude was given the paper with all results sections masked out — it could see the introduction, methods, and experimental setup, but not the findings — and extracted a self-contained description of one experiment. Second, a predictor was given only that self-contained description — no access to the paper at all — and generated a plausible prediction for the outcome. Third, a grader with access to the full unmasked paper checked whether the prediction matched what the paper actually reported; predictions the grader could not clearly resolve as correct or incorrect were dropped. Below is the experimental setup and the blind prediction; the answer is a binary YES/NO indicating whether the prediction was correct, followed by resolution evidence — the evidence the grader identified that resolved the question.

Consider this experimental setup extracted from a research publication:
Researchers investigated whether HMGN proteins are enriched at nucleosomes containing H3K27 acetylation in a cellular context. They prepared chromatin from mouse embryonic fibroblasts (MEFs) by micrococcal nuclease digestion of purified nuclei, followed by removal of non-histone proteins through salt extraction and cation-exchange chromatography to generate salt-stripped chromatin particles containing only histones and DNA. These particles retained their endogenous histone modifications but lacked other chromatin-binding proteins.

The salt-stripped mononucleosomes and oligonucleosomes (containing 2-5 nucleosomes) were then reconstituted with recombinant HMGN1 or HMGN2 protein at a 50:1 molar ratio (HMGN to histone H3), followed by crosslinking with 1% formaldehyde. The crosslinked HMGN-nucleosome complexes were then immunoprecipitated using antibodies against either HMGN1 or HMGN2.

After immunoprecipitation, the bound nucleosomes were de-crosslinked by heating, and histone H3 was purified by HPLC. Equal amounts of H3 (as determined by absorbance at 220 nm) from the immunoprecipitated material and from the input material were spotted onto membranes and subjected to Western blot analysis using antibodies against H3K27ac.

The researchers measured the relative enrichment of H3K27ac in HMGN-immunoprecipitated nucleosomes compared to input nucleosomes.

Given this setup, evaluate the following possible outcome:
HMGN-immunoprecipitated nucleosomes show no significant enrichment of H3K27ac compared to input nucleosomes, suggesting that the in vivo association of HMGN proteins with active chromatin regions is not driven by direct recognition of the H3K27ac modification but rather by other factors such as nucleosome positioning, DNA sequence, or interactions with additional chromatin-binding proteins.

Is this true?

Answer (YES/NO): NO